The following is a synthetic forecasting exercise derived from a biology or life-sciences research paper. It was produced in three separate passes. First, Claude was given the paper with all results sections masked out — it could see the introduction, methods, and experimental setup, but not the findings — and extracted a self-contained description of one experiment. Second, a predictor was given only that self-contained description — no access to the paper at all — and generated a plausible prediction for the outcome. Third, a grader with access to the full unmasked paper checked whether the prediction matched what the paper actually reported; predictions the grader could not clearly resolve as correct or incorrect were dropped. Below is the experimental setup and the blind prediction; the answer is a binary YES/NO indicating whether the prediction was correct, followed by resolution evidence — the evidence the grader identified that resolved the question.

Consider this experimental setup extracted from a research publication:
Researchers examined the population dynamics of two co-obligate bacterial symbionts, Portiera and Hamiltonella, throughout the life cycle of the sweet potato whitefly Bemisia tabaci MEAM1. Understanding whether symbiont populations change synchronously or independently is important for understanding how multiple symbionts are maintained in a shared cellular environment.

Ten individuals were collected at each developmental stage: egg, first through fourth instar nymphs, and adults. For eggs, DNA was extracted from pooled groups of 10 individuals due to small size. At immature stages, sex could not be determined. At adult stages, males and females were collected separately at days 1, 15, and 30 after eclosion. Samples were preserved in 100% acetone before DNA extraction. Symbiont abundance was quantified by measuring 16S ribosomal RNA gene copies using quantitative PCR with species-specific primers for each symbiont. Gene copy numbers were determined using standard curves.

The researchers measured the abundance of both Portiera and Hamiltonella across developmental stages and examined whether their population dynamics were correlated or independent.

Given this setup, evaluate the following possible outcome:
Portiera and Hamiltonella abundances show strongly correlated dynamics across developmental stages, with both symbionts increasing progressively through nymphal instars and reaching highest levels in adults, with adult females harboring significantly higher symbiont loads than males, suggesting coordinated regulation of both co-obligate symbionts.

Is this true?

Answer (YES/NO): YES